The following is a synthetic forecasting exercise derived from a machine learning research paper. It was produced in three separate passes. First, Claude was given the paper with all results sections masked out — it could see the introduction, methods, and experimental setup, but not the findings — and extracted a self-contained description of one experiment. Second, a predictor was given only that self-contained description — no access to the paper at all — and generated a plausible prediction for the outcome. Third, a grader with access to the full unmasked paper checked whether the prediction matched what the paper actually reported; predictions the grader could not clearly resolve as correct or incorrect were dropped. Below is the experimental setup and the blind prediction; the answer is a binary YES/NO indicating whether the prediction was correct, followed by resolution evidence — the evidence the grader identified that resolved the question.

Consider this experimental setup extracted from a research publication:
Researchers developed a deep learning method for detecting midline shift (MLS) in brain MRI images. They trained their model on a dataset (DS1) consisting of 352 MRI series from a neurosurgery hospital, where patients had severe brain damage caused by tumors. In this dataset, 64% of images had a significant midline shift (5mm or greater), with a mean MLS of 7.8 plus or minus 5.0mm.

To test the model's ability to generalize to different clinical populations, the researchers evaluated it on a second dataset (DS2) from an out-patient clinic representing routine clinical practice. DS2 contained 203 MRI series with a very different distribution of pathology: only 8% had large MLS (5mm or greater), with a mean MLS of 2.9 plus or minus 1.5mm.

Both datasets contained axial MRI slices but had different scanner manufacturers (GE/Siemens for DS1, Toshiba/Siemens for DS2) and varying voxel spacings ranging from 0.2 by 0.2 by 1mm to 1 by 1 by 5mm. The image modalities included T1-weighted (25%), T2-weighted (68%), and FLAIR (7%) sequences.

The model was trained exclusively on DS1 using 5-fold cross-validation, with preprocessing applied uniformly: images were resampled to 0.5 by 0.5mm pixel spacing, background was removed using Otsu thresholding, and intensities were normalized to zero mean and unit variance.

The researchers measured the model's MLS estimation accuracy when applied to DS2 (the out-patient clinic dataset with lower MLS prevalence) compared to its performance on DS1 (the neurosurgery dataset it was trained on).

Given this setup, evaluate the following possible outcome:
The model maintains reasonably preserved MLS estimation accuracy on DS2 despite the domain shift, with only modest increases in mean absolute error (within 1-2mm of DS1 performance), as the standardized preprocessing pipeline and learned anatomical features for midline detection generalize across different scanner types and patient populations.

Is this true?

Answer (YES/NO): NO